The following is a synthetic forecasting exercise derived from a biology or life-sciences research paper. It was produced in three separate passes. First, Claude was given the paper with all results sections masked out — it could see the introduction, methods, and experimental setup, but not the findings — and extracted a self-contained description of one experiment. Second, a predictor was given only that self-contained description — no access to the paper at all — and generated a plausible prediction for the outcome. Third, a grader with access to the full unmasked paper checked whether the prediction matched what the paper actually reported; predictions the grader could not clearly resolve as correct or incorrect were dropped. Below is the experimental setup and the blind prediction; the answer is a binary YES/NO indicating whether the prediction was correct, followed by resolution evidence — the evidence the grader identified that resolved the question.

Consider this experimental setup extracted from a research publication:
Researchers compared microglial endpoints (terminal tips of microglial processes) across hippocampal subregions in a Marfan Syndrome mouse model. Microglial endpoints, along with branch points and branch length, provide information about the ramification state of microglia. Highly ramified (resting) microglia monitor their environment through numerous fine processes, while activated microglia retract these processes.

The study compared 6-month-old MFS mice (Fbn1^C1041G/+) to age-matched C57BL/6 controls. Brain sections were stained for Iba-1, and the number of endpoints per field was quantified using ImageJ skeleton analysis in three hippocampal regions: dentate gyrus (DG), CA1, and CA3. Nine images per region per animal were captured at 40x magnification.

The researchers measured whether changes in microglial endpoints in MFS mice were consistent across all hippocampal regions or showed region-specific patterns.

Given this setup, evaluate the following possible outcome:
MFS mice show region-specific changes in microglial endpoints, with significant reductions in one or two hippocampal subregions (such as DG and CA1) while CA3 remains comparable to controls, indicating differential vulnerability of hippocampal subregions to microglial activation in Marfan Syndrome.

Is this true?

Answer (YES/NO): NO